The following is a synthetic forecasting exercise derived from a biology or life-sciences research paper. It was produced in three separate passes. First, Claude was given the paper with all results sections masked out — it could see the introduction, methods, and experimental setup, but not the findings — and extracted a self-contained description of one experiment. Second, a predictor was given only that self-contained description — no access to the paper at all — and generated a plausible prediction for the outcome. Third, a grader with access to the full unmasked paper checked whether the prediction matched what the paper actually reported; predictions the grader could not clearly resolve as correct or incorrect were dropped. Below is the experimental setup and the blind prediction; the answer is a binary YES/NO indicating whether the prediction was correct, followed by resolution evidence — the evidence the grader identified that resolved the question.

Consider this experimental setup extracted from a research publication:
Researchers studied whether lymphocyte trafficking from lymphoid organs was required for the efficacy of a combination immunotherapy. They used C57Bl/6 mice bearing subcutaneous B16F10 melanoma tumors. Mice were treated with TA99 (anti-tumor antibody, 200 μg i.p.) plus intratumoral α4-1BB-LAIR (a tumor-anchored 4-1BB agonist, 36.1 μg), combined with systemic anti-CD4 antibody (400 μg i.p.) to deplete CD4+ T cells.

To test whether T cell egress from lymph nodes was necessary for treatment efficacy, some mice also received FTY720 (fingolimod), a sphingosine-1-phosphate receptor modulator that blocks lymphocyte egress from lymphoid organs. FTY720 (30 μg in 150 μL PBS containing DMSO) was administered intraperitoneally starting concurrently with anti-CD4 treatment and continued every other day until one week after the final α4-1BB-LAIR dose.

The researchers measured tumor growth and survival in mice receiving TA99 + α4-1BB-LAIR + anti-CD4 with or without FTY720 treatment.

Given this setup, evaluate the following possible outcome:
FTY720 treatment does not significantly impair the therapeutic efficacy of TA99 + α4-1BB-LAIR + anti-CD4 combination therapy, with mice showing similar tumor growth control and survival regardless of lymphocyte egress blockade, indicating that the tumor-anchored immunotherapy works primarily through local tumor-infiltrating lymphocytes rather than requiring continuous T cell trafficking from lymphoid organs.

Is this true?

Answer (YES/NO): NO